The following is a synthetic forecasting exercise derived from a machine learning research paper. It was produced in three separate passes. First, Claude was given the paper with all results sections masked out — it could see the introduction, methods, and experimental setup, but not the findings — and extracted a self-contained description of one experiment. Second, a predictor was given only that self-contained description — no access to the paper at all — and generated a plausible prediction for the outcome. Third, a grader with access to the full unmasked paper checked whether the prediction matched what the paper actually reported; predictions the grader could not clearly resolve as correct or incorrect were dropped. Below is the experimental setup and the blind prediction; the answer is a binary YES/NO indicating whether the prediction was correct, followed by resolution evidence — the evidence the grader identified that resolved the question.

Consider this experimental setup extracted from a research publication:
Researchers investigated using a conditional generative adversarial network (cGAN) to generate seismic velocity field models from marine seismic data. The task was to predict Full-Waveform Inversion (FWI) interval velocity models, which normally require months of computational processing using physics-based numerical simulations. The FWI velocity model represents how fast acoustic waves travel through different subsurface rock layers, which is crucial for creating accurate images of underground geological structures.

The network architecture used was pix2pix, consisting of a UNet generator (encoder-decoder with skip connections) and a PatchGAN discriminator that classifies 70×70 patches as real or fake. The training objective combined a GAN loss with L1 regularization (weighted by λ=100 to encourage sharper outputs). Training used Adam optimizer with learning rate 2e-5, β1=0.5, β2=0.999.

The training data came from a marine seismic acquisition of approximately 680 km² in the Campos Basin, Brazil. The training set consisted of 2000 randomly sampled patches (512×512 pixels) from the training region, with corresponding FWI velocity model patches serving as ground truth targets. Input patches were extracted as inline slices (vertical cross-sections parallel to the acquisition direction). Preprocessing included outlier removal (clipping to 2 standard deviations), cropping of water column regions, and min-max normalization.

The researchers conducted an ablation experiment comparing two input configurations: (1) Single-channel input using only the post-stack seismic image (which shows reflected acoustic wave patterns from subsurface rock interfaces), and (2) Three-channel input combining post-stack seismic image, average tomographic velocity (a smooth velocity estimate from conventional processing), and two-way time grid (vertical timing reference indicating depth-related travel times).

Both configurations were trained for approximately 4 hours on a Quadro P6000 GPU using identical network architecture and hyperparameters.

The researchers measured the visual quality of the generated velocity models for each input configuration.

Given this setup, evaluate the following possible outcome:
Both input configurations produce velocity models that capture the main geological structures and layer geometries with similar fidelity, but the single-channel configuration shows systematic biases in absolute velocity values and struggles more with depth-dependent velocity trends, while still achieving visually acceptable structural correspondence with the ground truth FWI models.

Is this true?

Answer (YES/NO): NO